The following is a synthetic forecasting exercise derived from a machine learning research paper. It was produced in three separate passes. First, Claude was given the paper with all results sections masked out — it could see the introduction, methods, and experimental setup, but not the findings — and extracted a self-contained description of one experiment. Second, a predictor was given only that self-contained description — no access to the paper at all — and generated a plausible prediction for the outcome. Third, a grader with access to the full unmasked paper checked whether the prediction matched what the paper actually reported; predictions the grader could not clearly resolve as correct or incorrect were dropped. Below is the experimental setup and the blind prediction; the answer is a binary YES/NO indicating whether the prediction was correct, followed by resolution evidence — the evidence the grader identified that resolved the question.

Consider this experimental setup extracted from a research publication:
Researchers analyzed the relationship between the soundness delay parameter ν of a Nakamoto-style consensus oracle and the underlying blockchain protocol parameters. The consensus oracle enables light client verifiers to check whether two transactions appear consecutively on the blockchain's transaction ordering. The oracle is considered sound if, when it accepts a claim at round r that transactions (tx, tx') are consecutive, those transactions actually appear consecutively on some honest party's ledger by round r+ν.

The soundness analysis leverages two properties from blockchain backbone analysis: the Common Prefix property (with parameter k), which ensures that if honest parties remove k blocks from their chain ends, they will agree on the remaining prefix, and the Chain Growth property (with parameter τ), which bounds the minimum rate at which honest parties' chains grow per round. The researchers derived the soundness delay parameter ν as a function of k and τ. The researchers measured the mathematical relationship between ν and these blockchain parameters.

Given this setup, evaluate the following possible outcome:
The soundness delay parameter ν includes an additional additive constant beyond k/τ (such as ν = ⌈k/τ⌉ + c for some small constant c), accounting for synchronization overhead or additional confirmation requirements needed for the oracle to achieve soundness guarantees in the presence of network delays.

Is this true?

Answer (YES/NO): NO